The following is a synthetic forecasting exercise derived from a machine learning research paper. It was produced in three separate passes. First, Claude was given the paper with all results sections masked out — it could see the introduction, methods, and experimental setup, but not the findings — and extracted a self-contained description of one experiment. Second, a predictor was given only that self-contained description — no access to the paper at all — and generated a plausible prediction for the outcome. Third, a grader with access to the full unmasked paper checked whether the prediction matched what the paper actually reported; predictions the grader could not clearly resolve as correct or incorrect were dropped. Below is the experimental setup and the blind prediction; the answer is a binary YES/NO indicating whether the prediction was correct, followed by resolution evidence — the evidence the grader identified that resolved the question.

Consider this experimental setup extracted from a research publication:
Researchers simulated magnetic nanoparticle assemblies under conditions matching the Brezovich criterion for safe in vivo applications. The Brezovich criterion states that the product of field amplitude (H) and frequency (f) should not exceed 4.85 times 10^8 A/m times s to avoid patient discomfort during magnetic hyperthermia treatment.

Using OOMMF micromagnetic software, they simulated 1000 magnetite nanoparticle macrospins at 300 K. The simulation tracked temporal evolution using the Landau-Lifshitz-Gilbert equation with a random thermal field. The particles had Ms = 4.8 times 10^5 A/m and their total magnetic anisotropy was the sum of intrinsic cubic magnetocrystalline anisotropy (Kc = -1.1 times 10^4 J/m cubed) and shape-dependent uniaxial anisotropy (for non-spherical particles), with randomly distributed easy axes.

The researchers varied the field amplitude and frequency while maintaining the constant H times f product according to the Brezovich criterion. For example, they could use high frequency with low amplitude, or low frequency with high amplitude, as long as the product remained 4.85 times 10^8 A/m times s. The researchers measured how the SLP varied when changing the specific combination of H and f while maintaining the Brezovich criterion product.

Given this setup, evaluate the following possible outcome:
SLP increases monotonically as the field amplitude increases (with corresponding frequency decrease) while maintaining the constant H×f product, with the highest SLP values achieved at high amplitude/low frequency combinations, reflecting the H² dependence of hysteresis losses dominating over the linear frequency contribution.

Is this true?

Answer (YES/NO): YES